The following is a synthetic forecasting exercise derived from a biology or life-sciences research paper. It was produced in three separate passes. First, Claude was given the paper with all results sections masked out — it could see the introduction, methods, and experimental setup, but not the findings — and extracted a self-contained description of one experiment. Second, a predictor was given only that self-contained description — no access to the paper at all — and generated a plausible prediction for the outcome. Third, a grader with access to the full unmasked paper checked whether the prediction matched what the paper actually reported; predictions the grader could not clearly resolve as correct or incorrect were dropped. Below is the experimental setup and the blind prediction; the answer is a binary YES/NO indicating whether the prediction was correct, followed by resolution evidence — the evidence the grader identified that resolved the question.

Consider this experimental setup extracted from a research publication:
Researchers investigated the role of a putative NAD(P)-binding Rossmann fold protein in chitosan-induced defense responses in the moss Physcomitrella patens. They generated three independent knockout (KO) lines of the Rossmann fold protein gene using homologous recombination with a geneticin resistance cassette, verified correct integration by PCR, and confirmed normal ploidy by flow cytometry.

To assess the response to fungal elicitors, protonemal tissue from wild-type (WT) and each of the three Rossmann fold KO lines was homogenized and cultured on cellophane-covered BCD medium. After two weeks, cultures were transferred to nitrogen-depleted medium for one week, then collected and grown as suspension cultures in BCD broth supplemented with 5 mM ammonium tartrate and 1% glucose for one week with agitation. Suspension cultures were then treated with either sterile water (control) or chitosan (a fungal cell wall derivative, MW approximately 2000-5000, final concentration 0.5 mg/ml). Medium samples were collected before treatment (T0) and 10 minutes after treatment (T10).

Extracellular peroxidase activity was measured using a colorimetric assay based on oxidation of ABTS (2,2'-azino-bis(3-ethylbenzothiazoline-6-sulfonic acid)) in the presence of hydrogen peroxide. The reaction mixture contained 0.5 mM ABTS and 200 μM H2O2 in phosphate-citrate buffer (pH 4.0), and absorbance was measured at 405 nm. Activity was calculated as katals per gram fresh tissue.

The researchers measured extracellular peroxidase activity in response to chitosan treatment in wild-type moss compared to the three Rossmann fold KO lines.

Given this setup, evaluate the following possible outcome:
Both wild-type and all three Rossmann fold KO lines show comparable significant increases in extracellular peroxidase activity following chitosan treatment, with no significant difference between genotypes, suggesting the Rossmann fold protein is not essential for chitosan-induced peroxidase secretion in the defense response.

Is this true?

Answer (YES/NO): NO